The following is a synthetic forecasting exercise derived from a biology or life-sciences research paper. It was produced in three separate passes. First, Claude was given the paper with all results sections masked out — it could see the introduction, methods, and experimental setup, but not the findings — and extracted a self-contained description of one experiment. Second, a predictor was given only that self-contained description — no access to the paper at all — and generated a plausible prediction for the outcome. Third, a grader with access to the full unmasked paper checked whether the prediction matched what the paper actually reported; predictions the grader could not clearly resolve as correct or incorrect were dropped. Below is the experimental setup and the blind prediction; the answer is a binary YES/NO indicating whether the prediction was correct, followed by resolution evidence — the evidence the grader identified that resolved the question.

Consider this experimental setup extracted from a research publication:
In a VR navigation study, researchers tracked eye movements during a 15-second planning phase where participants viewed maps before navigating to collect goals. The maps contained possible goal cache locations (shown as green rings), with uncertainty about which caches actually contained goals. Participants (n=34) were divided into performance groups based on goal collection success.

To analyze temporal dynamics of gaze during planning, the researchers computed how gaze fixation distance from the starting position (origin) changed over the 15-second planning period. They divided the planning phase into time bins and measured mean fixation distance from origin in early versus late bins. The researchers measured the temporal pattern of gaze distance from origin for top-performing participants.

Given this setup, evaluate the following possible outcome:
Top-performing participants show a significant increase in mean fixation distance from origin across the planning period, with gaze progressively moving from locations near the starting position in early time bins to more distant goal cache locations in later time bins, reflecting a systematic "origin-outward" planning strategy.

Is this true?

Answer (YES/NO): NO